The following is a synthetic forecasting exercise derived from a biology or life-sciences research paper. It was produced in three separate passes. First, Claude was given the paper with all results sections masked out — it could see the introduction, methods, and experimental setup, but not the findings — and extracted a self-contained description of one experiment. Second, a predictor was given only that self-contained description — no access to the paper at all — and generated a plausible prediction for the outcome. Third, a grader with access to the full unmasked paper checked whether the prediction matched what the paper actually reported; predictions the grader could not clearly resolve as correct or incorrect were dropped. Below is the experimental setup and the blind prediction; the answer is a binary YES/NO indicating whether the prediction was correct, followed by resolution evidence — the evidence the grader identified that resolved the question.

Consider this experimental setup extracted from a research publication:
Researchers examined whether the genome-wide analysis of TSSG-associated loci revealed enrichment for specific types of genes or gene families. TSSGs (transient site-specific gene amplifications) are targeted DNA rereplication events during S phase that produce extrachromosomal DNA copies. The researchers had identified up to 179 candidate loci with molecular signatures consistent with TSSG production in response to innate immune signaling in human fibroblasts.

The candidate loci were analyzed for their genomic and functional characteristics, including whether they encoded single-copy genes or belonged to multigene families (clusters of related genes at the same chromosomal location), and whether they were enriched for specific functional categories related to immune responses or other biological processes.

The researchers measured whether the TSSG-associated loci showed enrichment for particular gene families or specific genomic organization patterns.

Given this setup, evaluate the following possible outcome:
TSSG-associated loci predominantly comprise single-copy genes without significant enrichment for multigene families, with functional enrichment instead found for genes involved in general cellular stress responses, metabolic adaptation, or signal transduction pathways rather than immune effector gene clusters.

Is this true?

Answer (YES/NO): NO